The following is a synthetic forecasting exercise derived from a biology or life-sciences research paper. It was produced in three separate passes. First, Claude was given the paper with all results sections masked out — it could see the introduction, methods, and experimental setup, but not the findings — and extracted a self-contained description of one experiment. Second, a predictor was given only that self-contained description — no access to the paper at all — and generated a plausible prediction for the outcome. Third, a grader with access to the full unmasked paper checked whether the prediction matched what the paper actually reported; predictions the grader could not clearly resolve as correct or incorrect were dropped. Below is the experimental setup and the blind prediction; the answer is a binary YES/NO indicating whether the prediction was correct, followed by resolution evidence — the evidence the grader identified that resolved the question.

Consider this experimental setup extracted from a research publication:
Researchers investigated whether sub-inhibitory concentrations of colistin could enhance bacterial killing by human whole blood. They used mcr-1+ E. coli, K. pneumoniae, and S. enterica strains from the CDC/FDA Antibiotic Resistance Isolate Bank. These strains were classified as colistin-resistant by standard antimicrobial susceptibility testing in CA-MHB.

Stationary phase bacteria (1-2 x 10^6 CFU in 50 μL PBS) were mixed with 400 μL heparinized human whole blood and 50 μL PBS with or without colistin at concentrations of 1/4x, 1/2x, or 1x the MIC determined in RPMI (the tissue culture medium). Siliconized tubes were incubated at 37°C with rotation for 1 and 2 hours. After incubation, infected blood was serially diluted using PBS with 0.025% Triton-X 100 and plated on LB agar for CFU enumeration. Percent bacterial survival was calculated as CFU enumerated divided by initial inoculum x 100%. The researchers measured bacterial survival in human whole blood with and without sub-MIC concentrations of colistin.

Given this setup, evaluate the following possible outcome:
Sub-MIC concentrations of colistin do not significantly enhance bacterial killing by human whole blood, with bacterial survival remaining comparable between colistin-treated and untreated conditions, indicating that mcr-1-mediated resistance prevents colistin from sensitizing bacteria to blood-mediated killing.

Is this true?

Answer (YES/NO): NO